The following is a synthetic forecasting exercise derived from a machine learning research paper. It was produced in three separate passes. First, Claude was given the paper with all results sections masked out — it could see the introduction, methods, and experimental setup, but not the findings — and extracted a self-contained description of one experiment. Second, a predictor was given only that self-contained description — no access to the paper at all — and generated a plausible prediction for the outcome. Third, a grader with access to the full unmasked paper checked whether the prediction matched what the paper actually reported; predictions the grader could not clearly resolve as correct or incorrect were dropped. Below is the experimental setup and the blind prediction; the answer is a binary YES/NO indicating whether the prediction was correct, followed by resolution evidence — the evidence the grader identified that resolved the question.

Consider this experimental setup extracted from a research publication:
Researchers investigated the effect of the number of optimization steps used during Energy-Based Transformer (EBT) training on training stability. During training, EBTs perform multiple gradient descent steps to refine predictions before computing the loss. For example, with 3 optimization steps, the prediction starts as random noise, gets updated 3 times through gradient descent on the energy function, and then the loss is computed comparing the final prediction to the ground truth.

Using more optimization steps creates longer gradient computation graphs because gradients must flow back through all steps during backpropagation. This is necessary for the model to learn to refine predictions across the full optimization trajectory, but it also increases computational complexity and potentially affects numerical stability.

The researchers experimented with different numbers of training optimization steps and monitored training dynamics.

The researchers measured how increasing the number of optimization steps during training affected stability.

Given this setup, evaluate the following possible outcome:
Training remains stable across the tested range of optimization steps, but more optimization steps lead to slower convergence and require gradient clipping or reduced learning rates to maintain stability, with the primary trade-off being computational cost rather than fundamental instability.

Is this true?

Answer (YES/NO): NO